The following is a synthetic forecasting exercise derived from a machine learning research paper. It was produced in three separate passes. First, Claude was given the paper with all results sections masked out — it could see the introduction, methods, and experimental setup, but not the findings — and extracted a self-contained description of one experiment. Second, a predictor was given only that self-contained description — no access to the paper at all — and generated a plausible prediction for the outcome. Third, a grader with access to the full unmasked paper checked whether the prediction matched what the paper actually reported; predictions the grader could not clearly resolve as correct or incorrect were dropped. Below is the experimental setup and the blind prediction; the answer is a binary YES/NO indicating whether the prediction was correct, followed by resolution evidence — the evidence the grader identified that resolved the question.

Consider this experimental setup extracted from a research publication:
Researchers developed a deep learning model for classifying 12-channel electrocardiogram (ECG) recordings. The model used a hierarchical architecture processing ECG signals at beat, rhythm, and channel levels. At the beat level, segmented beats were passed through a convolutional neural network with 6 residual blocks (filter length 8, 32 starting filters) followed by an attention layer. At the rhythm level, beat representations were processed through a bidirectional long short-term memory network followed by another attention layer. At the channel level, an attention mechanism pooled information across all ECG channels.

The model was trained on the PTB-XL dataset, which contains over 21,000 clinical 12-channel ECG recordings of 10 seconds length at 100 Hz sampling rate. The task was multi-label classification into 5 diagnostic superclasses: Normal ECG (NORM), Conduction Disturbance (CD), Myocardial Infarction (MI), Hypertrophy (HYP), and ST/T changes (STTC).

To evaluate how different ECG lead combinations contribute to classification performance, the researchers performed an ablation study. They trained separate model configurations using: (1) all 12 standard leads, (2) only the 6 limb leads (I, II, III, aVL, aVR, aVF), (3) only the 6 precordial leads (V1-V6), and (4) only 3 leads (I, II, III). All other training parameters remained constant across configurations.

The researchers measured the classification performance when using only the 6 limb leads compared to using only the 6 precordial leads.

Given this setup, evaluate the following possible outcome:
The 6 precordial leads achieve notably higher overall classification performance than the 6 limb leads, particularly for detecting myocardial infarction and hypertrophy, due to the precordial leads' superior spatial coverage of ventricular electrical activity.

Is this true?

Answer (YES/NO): NO